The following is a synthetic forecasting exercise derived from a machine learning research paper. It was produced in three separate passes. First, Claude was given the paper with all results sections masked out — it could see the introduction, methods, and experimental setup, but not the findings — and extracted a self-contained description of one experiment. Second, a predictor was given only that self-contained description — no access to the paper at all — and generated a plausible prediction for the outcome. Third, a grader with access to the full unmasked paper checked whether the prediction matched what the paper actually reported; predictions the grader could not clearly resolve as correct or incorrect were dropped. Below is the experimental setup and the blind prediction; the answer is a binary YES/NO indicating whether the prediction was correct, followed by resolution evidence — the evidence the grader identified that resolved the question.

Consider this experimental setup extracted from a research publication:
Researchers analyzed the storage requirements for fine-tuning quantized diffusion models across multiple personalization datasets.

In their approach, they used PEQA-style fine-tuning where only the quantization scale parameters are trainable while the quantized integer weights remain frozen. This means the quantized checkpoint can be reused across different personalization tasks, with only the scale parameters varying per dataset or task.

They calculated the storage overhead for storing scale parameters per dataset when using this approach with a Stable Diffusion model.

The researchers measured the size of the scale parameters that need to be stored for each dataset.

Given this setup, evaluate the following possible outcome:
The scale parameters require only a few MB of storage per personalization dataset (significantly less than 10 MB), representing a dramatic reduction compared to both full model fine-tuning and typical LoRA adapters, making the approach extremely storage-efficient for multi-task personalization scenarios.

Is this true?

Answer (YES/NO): YES